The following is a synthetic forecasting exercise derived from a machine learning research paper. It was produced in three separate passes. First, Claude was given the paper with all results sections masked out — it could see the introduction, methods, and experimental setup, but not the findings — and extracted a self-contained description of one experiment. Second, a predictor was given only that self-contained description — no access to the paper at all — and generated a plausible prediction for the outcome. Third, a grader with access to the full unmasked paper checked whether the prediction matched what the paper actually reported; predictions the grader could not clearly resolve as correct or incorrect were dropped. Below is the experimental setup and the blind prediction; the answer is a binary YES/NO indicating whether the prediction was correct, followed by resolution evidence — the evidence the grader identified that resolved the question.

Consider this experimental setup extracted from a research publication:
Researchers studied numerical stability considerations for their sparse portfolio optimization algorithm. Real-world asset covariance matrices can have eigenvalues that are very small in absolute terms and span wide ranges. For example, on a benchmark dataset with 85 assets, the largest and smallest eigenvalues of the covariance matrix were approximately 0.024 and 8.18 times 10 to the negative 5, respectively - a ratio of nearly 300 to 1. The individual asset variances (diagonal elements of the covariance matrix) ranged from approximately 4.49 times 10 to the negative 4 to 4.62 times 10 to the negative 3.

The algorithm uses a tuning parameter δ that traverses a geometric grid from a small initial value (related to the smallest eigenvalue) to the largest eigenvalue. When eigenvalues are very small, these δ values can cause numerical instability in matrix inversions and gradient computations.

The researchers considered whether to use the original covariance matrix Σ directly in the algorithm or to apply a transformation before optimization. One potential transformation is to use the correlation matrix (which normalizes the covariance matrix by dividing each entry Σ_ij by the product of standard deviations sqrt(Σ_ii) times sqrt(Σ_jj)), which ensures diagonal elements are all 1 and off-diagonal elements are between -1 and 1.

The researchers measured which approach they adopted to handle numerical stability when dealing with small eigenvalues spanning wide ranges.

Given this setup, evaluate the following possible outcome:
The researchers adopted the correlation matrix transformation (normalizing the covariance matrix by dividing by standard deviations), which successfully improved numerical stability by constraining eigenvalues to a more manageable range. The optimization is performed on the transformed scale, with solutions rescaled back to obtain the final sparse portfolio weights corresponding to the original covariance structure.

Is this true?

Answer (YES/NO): YES